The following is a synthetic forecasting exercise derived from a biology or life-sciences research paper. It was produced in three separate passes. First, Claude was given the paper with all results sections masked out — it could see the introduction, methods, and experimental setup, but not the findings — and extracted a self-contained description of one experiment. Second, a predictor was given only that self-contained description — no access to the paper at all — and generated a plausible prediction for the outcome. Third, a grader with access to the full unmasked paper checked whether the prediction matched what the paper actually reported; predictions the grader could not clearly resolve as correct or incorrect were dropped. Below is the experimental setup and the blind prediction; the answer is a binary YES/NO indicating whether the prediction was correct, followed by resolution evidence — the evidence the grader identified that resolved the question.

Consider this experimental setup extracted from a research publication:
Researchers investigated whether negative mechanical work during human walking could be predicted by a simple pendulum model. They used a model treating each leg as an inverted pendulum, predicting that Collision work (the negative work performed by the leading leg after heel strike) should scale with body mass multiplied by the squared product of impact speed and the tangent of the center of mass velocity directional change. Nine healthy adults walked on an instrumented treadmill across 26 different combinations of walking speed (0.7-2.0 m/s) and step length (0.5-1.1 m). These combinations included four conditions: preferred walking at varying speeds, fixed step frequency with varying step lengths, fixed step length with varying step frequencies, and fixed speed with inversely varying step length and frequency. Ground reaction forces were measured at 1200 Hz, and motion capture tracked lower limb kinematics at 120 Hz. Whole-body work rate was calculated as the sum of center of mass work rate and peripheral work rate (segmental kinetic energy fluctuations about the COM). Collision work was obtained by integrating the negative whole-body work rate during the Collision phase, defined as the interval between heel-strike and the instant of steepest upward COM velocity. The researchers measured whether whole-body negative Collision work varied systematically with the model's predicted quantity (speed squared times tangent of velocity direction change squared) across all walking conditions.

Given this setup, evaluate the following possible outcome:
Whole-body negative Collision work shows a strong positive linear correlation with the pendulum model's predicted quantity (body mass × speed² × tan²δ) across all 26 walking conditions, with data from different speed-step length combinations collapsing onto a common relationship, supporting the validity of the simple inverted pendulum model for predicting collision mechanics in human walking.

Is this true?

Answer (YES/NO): YES